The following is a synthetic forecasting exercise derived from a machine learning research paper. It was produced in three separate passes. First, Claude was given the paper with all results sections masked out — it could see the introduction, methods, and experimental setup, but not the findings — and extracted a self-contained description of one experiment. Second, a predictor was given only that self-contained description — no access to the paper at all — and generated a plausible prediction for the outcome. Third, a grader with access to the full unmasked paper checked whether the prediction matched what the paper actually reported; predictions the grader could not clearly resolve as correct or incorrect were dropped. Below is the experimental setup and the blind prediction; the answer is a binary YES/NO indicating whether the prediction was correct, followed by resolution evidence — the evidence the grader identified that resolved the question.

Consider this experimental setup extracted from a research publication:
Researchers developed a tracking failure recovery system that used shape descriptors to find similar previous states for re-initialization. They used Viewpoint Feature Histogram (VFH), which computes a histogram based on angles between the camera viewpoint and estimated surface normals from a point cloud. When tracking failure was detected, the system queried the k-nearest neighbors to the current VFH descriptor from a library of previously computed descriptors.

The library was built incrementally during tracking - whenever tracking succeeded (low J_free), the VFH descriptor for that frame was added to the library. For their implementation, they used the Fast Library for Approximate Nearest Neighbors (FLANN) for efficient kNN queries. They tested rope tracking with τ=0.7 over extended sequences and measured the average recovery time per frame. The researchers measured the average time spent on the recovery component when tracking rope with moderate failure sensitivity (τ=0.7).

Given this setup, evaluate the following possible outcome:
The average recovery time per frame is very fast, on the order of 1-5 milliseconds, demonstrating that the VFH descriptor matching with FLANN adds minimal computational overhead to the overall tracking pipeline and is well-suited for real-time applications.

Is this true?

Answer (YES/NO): NO